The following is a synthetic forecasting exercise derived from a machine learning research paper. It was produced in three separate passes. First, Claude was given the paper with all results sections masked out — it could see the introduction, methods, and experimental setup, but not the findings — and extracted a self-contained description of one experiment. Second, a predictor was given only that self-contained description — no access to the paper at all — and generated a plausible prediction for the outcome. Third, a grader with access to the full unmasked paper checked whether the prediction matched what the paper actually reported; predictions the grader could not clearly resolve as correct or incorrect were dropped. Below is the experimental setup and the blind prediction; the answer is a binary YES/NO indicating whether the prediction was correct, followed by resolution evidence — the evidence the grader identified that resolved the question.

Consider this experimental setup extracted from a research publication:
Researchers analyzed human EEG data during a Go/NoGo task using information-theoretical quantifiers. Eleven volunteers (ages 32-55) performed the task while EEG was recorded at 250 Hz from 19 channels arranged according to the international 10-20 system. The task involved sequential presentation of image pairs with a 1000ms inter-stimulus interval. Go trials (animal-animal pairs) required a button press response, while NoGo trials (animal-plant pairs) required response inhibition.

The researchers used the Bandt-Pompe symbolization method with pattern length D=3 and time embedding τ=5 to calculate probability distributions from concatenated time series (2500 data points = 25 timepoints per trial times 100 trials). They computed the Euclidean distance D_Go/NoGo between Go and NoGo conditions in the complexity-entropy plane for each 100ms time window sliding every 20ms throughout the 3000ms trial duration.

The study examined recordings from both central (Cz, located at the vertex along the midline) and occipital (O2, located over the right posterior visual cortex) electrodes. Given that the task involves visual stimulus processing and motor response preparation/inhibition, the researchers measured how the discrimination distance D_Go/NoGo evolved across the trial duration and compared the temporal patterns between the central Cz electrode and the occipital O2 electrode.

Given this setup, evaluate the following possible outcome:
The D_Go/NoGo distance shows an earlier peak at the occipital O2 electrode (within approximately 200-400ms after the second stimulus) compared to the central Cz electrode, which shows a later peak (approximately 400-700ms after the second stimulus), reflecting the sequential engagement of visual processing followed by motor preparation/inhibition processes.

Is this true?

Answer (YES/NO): NO